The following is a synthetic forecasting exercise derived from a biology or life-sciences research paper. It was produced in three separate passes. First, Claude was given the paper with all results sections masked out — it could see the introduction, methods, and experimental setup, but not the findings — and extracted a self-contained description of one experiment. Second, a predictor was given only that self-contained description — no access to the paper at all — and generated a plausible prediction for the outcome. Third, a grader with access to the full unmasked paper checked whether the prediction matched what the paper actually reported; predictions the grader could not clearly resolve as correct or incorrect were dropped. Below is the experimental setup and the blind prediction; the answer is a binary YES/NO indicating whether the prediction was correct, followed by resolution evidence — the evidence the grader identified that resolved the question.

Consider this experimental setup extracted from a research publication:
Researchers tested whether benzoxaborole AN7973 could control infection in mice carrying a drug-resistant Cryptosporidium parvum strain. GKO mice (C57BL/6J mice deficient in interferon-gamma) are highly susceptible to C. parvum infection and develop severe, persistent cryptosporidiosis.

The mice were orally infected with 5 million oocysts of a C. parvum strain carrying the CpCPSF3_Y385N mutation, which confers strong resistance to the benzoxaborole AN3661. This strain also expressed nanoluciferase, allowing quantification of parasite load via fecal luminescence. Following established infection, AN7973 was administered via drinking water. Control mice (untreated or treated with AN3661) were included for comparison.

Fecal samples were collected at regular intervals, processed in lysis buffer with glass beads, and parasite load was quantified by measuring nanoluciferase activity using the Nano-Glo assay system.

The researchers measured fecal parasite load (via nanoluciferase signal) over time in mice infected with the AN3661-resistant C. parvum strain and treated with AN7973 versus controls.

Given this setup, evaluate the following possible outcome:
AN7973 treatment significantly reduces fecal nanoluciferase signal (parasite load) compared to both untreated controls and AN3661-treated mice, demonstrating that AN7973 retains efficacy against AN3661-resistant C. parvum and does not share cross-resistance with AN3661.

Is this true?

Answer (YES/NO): YES